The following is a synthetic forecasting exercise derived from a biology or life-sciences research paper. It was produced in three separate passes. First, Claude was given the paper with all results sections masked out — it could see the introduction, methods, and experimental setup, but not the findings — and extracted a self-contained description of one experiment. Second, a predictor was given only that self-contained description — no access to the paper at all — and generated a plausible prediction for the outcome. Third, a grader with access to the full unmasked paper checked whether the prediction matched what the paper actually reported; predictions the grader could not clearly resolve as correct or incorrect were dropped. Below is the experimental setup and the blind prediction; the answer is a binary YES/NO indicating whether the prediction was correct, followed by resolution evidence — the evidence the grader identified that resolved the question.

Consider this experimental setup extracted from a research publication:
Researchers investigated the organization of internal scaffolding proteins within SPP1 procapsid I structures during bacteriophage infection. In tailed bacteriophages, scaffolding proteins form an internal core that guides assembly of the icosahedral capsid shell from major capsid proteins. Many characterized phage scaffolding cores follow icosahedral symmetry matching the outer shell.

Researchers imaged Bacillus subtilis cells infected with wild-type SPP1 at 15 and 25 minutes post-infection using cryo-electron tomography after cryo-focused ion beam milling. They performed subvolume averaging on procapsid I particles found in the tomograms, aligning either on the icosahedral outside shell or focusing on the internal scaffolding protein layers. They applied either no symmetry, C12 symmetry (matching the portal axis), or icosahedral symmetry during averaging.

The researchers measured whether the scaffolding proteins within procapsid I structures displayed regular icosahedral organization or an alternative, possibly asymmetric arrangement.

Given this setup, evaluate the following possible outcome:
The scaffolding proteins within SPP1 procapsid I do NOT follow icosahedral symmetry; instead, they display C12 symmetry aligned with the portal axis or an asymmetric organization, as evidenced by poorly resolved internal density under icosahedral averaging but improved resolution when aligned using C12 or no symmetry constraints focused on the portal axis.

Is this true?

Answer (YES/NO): NO